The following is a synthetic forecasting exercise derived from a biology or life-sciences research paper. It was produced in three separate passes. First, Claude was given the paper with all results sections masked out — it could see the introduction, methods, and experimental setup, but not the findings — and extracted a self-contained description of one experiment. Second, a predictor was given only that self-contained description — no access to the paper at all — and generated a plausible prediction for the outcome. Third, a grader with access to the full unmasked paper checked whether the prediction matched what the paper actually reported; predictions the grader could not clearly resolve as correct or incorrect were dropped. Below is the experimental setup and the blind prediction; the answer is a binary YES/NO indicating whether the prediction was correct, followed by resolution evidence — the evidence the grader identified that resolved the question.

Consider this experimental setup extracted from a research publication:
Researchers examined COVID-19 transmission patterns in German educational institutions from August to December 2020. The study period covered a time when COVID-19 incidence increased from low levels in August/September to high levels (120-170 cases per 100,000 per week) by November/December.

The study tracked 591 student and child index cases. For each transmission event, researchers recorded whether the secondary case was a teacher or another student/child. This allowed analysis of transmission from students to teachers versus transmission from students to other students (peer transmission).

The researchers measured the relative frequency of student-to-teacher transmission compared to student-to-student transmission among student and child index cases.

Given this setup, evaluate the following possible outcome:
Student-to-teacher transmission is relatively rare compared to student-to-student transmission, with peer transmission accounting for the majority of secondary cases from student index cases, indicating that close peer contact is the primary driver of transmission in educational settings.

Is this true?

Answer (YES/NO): YES